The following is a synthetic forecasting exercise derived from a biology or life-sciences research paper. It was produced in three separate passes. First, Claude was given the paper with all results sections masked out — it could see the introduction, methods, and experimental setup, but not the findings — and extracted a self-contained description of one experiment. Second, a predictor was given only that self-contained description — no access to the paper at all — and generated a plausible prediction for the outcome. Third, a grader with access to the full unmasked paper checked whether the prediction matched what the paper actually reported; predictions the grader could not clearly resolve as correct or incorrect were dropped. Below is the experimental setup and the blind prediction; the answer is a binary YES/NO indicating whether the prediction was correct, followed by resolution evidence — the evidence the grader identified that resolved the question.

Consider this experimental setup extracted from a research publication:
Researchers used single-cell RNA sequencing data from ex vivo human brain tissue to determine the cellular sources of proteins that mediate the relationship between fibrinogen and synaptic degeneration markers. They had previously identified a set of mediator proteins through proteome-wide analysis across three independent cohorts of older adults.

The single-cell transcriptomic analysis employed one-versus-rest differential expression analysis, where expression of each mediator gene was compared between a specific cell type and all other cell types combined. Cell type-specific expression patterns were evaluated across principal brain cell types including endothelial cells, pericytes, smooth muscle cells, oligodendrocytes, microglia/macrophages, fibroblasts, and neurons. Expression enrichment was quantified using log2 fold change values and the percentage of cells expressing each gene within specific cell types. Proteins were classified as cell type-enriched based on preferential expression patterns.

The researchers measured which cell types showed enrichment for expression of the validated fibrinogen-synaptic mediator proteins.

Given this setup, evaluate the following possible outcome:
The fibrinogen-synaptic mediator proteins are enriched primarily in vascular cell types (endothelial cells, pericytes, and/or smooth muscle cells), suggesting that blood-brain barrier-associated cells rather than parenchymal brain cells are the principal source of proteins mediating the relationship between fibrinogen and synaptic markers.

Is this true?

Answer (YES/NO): NO